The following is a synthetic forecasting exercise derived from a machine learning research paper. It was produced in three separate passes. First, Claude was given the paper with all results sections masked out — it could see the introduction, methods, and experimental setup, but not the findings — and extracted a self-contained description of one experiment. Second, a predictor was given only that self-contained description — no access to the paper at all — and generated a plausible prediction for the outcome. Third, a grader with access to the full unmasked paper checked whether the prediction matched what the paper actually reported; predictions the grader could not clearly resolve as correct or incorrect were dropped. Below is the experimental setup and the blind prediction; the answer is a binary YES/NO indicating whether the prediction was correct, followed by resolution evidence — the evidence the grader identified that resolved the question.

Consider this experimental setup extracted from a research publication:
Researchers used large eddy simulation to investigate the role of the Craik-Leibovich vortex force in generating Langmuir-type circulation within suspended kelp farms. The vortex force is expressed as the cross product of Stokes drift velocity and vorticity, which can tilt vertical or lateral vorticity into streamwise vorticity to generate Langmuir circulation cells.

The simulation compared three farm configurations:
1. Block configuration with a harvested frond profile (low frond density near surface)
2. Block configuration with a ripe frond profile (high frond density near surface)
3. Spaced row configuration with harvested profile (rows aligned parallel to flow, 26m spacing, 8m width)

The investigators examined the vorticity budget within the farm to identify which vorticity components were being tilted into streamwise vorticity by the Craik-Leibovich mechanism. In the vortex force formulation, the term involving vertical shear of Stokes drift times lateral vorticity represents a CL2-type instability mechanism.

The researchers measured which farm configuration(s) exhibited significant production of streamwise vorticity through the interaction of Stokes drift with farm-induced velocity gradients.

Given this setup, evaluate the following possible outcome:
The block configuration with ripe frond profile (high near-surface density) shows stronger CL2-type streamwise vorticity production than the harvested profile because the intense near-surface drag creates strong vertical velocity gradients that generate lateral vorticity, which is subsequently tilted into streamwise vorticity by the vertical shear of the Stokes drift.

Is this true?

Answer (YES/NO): NO